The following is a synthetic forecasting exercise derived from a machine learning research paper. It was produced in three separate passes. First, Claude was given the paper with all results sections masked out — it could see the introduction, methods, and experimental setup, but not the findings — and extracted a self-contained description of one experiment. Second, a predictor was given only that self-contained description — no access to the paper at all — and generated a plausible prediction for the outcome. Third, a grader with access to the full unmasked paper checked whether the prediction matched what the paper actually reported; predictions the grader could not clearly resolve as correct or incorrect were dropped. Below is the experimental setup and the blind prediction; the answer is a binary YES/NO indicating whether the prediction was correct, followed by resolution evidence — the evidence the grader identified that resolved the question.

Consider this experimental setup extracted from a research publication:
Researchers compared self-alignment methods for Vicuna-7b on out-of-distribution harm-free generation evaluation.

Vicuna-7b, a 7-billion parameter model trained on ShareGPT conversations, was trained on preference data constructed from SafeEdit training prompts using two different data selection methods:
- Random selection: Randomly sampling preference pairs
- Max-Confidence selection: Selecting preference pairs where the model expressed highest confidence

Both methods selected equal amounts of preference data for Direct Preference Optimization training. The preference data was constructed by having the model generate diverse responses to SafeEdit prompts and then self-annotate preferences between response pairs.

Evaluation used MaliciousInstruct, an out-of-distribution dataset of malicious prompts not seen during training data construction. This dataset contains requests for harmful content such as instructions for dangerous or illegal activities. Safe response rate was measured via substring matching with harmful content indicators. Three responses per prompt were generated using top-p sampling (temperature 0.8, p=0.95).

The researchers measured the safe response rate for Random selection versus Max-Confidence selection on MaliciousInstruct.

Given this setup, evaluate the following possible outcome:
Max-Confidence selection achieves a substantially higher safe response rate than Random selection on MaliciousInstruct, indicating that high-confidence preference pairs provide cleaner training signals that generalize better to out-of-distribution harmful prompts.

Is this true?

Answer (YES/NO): NO